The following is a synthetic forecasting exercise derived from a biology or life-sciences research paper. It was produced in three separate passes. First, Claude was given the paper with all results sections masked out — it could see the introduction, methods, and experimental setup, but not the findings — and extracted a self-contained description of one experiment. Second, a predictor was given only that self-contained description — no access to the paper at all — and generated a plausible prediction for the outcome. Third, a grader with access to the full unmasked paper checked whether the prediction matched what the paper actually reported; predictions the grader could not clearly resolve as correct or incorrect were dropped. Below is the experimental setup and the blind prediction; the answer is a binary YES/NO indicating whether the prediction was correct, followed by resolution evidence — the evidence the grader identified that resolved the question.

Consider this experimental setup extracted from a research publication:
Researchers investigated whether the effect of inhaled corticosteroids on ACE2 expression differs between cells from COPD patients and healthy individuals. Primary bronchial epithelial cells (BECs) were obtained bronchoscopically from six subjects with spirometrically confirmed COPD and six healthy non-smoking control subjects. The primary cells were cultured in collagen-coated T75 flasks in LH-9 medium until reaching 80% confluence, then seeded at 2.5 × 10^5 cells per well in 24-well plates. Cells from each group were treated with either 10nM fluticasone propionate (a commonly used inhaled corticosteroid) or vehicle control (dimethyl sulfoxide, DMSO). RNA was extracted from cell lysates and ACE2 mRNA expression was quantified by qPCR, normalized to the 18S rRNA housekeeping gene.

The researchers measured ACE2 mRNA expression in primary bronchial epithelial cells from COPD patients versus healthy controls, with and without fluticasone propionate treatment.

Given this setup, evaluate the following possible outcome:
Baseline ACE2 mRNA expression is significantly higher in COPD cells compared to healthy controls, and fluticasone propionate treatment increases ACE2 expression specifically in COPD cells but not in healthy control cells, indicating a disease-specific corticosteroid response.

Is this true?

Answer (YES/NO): NO